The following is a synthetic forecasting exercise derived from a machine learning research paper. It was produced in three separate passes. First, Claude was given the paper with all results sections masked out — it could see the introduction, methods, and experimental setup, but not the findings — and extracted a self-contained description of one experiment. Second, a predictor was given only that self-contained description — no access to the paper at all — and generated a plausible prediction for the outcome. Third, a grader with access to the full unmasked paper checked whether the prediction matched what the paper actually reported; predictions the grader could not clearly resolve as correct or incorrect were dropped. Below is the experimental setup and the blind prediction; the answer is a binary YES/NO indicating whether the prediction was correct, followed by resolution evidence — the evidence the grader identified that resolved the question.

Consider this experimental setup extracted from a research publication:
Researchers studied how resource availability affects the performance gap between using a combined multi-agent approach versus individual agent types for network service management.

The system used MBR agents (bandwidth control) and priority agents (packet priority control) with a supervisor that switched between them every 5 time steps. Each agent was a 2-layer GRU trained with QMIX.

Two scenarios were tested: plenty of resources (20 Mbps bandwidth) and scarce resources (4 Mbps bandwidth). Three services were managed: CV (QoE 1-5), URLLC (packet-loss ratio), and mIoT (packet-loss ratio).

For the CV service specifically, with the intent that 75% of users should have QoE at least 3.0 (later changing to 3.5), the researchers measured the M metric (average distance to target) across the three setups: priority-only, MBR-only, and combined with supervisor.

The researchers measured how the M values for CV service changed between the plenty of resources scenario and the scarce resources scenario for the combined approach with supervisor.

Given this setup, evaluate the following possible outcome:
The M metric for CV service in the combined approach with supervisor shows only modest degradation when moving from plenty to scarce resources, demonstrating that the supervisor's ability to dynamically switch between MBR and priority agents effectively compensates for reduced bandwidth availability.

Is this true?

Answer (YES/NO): NO